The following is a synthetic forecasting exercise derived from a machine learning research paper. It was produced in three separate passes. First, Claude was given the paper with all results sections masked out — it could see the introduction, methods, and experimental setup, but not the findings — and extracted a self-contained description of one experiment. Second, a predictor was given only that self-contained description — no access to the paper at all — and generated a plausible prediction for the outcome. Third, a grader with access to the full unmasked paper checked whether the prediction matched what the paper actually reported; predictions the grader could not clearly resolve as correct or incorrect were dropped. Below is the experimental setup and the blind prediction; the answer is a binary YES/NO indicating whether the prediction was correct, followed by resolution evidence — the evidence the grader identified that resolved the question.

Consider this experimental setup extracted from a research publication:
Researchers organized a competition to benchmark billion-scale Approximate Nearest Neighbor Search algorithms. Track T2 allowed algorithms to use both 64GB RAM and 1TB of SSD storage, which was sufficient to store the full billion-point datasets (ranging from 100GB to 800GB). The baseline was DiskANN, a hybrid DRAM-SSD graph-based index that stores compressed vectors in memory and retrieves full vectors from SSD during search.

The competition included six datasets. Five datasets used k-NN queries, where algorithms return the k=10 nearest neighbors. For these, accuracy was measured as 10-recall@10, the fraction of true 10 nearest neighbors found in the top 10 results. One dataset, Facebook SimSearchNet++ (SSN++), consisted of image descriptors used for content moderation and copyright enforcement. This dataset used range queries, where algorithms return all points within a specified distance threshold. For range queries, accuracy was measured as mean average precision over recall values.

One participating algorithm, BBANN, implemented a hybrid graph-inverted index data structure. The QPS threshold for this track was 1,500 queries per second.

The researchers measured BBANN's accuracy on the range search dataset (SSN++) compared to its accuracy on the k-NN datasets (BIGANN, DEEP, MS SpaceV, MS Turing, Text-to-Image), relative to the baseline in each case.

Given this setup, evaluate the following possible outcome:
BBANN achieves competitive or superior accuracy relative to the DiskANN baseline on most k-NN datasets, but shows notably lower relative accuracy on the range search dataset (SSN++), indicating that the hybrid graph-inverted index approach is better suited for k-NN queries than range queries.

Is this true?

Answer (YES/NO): NO